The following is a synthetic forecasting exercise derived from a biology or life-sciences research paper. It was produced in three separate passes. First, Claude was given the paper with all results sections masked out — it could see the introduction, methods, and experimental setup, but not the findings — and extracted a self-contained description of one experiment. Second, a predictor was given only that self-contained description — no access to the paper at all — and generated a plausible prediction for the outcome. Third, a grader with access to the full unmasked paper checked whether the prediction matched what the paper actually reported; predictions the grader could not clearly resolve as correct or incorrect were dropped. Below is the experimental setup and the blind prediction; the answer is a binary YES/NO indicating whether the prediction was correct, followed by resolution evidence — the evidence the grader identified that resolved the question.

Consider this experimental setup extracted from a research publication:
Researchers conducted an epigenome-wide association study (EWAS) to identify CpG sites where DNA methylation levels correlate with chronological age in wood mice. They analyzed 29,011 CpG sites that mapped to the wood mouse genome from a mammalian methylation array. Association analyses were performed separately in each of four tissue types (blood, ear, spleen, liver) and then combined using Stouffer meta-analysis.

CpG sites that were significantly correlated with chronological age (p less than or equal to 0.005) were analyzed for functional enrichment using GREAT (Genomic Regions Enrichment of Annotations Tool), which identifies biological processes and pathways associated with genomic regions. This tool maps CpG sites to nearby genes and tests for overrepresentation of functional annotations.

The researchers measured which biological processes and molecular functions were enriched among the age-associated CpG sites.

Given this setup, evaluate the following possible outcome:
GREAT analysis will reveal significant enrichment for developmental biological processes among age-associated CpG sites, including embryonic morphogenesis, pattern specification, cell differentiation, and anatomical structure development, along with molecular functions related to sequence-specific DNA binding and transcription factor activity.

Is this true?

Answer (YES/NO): NO